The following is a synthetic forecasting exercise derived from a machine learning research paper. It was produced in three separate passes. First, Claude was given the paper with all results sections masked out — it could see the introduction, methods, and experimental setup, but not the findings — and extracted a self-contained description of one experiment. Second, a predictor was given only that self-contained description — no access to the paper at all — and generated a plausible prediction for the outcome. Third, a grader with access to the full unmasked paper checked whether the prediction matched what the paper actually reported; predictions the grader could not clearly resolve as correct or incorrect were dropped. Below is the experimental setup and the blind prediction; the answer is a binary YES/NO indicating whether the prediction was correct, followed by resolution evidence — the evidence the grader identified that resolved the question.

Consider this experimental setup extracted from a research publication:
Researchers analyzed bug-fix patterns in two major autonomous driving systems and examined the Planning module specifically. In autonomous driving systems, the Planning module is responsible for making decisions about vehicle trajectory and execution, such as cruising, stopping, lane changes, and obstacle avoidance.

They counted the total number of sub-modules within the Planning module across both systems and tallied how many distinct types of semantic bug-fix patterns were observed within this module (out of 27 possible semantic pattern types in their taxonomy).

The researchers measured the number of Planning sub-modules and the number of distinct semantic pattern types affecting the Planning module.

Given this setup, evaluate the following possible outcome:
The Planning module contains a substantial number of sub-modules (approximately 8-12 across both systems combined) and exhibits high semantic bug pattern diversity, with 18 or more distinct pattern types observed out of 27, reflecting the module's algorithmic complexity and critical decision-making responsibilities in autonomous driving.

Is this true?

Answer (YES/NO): NO